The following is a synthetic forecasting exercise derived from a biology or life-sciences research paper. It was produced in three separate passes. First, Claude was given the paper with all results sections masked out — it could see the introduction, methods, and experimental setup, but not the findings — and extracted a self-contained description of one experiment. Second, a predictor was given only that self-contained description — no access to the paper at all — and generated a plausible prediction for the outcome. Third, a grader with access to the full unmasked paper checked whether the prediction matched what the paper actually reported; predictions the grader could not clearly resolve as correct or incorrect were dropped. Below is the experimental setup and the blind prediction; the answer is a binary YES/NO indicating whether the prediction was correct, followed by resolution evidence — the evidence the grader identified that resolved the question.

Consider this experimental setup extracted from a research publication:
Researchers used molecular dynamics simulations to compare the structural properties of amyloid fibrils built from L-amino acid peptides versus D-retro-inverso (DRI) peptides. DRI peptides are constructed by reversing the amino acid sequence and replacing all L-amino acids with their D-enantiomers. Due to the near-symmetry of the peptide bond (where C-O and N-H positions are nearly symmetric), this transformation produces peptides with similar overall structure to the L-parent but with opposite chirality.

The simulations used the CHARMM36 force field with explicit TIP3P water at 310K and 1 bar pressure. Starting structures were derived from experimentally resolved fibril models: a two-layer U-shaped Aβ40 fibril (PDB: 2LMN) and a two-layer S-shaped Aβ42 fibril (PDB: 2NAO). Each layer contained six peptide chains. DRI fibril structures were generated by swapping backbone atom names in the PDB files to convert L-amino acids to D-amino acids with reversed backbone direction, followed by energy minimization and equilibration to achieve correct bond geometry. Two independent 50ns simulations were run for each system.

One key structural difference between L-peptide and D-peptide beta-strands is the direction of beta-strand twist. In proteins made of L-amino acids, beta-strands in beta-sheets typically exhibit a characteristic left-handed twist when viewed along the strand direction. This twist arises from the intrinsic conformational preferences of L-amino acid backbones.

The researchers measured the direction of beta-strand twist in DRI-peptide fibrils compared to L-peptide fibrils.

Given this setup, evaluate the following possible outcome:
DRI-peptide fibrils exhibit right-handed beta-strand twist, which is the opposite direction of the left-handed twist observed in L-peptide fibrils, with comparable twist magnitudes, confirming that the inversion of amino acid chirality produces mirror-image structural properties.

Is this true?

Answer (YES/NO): NO